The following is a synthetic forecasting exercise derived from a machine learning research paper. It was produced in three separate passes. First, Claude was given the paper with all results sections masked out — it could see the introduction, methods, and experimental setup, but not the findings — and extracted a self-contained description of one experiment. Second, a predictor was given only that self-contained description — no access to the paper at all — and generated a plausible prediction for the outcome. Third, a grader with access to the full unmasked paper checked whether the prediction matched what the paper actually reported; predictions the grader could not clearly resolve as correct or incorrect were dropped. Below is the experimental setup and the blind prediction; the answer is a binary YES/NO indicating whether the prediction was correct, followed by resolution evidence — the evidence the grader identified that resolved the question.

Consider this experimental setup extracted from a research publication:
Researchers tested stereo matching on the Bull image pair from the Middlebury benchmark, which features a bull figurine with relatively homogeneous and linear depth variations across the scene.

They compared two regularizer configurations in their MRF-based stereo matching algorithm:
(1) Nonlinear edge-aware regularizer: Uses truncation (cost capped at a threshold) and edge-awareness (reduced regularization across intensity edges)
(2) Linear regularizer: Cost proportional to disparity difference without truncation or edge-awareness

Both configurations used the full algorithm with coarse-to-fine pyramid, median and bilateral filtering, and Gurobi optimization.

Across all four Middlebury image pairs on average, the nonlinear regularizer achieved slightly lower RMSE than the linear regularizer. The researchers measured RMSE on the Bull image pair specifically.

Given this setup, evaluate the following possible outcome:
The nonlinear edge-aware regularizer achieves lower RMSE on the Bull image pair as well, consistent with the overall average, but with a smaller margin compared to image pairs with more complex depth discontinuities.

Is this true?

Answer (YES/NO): NO